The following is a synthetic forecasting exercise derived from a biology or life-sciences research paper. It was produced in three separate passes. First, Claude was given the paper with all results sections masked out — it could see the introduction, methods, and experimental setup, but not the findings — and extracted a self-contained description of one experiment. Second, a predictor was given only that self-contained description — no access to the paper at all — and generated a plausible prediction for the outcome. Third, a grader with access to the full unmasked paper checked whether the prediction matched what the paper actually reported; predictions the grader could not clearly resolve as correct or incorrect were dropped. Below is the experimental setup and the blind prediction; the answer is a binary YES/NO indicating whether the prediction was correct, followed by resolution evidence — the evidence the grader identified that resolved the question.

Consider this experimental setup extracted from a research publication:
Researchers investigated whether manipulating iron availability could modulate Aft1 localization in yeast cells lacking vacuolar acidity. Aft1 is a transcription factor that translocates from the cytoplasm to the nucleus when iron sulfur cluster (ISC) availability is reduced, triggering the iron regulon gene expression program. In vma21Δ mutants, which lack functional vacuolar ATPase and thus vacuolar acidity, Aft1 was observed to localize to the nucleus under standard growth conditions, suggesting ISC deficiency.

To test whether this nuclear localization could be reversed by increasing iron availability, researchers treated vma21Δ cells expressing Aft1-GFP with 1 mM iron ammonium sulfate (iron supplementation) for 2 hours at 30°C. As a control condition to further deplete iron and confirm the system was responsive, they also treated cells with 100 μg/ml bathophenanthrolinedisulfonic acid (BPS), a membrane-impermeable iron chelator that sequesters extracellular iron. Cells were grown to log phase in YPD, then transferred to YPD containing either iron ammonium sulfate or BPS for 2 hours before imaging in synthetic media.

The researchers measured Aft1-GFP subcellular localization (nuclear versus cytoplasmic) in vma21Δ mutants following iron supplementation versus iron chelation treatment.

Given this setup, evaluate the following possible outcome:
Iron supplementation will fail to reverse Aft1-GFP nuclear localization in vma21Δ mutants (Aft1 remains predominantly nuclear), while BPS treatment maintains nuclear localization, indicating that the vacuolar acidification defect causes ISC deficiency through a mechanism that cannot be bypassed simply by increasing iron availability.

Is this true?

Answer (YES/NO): NO